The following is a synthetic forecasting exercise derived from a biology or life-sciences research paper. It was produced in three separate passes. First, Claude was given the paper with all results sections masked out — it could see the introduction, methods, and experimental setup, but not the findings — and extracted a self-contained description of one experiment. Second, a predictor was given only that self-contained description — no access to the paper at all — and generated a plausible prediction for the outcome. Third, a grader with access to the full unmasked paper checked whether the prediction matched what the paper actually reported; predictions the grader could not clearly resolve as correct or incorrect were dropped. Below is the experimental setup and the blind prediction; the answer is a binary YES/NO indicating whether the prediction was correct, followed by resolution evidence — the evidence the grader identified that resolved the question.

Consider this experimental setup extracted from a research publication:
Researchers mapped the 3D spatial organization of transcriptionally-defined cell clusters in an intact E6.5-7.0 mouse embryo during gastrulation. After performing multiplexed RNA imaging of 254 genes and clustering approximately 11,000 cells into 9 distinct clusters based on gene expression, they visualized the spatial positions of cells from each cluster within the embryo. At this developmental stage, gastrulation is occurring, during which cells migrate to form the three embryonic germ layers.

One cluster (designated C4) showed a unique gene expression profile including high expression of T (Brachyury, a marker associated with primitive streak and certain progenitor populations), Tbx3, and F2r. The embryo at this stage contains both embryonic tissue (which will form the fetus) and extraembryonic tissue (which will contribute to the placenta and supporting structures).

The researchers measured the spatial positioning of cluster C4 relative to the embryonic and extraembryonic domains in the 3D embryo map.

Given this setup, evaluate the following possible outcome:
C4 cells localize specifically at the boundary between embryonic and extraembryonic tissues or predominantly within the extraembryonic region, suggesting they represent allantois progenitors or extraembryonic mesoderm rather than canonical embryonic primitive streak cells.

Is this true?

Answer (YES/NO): YES